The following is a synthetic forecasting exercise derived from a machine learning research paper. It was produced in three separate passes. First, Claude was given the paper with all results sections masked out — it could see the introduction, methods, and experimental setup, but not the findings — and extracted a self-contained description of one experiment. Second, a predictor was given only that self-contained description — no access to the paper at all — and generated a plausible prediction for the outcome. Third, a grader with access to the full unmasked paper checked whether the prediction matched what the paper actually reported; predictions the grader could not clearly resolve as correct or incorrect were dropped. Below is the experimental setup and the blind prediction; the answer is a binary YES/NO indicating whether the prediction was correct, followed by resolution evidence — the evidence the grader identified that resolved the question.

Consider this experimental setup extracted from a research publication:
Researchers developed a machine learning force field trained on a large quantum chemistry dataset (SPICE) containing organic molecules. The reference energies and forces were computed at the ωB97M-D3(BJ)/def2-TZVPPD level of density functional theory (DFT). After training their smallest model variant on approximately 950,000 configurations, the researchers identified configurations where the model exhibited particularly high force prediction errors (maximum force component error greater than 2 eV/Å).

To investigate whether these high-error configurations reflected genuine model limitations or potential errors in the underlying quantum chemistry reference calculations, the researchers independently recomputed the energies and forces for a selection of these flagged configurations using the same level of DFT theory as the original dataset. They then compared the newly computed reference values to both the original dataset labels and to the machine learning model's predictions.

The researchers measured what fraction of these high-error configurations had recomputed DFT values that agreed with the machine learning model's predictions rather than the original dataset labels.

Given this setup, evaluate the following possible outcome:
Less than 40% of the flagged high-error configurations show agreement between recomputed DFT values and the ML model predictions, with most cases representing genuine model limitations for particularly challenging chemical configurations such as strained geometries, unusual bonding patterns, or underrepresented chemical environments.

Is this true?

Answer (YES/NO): YES